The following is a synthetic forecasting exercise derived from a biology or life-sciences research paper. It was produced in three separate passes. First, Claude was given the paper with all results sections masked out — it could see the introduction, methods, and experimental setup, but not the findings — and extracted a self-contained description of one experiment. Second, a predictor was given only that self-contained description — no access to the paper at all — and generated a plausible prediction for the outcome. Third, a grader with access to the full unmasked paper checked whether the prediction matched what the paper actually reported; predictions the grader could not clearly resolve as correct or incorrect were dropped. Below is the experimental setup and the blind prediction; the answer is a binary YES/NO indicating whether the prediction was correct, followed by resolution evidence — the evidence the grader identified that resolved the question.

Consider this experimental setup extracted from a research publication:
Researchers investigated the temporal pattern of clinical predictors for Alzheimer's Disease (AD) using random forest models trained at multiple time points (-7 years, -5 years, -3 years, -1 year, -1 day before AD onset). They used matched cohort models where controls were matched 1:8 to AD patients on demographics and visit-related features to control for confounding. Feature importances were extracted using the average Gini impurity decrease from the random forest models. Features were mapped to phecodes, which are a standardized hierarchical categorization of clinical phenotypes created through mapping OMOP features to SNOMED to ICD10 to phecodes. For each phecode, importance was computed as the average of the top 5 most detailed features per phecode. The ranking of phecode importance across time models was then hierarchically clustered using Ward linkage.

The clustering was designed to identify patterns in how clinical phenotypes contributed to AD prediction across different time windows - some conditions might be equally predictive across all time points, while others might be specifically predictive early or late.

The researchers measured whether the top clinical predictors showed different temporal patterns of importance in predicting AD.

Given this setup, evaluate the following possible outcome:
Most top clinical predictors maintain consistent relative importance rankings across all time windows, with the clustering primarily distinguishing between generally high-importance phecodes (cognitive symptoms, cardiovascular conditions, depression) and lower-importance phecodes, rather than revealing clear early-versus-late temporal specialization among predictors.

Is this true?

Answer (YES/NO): NO